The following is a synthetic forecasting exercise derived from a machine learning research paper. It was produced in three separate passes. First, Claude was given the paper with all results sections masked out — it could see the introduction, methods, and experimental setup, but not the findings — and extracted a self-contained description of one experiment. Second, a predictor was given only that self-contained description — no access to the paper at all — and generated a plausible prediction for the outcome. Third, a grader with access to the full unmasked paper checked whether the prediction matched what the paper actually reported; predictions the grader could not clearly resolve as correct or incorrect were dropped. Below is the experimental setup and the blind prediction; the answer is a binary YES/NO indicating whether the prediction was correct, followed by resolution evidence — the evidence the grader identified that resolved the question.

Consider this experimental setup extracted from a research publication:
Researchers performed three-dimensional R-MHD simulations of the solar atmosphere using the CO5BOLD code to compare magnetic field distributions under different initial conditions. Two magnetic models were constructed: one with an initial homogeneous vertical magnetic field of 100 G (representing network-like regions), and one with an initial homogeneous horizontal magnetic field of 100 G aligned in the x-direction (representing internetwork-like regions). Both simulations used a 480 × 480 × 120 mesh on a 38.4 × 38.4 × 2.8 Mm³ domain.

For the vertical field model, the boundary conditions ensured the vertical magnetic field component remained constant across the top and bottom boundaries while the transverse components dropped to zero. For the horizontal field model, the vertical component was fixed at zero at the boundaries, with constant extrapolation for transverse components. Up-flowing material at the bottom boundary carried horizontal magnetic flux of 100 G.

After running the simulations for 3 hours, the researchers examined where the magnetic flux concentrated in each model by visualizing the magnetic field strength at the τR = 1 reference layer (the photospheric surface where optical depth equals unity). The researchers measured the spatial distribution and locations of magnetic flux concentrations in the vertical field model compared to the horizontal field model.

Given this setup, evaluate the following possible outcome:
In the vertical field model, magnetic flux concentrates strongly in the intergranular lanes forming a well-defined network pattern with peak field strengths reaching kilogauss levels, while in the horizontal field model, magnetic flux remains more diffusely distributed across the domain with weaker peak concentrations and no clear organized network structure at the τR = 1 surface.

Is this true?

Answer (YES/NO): YES